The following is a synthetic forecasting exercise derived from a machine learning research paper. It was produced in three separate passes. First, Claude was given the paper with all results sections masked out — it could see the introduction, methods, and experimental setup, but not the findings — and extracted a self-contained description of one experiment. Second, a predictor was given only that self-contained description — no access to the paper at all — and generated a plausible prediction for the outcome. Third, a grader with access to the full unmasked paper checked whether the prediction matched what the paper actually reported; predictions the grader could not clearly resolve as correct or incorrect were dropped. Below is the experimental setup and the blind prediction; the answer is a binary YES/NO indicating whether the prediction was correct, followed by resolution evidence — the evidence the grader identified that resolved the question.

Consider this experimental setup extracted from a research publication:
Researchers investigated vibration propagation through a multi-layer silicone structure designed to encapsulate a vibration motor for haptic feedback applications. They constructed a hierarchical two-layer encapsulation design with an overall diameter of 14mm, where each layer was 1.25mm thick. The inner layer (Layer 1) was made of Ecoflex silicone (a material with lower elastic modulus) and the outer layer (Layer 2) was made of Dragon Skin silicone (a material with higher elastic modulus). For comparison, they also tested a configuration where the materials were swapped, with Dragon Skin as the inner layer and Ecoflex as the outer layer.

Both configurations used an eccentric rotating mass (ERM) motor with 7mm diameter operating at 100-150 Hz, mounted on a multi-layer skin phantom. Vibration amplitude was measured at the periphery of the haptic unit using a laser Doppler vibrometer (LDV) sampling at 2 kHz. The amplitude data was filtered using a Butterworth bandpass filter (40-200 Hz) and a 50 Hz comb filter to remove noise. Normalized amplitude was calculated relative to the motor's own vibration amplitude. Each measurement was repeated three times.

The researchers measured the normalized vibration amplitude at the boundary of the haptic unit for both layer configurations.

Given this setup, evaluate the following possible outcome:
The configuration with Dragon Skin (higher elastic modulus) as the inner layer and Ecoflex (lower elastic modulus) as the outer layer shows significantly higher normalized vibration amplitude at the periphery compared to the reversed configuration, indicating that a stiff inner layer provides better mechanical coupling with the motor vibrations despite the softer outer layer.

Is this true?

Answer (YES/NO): YES